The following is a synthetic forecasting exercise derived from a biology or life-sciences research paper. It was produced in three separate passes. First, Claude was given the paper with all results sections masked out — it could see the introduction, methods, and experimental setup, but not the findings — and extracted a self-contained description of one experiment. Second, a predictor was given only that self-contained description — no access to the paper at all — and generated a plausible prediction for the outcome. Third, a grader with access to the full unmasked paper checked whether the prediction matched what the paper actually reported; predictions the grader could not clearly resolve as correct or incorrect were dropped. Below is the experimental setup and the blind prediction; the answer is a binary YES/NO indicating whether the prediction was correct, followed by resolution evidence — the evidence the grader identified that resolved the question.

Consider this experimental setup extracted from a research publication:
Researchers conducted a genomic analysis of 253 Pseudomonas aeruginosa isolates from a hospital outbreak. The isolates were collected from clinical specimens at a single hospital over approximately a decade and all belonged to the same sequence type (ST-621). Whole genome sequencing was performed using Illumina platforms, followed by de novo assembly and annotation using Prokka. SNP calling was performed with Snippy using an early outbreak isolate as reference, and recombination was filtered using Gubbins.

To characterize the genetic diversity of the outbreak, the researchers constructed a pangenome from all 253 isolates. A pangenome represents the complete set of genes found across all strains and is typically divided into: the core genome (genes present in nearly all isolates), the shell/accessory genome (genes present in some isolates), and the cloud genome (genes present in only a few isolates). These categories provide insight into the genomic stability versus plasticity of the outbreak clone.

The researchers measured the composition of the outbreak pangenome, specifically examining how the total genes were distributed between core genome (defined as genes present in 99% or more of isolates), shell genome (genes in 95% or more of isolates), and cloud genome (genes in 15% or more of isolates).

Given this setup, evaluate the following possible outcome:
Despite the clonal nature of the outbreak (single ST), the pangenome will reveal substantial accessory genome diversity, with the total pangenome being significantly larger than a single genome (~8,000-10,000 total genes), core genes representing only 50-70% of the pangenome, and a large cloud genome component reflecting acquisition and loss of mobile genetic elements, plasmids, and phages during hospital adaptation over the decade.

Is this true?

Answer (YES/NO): NO